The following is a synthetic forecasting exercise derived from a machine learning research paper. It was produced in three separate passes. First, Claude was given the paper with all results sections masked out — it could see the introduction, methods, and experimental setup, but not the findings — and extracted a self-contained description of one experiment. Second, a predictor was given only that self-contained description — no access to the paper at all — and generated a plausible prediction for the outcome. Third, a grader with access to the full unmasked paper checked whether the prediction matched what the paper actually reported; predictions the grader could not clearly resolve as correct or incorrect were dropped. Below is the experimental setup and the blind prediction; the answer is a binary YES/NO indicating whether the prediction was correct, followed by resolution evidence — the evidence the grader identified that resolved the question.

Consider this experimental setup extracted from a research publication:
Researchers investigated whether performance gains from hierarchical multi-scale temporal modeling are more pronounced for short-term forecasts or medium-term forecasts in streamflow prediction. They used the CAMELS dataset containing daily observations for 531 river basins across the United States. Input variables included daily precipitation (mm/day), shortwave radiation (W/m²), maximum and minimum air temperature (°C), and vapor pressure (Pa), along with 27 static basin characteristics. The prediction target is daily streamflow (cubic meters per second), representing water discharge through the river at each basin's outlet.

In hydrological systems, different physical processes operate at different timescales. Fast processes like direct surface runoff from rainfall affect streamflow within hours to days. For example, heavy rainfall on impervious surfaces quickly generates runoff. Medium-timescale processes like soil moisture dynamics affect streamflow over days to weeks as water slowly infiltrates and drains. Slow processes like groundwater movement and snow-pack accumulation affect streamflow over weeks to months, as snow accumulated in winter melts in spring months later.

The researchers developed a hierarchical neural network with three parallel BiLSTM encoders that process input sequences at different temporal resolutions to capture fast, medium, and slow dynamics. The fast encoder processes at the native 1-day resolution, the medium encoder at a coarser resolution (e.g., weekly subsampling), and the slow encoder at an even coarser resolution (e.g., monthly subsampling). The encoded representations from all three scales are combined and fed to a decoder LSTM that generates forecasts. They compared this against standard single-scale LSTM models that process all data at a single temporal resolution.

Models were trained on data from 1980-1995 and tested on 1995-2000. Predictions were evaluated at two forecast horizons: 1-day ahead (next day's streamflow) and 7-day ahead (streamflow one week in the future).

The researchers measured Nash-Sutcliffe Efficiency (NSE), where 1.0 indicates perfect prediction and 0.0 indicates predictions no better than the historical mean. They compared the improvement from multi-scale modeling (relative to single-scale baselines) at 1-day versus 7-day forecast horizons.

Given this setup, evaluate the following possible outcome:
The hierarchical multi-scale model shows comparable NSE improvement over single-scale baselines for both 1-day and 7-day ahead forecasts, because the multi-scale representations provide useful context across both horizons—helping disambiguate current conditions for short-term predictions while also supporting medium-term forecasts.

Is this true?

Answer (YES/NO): YES